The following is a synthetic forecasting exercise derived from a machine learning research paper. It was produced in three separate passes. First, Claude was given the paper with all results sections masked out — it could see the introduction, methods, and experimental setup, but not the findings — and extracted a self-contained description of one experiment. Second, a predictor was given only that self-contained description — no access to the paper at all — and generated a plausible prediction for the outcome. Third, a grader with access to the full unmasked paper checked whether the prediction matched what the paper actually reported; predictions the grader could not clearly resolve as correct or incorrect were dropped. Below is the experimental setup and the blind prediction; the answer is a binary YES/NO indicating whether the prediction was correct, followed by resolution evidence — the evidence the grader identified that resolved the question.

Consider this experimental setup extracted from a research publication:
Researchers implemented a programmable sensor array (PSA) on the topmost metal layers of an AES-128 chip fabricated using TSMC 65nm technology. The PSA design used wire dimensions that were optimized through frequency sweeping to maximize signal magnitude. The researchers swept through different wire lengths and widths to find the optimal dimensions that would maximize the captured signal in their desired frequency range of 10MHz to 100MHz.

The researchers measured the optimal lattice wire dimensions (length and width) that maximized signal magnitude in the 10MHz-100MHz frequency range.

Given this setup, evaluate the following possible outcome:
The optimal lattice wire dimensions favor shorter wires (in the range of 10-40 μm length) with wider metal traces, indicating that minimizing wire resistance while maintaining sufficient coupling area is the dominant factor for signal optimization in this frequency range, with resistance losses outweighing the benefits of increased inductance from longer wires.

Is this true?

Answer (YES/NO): NO